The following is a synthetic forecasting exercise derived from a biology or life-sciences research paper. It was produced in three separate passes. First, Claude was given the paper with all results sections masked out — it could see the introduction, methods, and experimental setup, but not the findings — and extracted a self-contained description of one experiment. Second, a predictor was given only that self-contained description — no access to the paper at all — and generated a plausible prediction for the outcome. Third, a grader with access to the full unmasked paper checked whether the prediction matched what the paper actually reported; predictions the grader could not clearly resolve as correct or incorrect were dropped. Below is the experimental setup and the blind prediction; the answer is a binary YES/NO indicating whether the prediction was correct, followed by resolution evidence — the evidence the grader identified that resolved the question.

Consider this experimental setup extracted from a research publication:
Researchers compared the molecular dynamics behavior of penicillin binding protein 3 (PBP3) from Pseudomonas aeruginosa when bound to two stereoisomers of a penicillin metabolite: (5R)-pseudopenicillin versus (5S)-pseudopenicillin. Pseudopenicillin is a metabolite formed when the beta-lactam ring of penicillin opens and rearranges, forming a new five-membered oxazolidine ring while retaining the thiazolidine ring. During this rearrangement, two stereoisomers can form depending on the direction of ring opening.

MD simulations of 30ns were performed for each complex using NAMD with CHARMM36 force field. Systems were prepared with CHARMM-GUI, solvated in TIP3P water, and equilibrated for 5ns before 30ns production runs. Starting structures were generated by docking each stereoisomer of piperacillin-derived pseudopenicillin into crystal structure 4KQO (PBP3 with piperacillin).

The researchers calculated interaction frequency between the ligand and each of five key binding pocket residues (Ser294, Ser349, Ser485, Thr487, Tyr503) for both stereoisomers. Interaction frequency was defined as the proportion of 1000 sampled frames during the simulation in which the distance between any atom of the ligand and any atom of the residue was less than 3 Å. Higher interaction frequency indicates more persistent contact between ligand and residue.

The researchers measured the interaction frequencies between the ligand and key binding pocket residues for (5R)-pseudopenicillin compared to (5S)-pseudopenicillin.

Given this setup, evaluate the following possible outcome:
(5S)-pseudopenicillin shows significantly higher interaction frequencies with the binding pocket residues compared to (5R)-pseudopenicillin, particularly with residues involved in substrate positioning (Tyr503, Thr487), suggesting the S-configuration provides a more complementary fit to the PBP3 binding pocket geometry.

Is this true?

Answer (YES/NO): NO